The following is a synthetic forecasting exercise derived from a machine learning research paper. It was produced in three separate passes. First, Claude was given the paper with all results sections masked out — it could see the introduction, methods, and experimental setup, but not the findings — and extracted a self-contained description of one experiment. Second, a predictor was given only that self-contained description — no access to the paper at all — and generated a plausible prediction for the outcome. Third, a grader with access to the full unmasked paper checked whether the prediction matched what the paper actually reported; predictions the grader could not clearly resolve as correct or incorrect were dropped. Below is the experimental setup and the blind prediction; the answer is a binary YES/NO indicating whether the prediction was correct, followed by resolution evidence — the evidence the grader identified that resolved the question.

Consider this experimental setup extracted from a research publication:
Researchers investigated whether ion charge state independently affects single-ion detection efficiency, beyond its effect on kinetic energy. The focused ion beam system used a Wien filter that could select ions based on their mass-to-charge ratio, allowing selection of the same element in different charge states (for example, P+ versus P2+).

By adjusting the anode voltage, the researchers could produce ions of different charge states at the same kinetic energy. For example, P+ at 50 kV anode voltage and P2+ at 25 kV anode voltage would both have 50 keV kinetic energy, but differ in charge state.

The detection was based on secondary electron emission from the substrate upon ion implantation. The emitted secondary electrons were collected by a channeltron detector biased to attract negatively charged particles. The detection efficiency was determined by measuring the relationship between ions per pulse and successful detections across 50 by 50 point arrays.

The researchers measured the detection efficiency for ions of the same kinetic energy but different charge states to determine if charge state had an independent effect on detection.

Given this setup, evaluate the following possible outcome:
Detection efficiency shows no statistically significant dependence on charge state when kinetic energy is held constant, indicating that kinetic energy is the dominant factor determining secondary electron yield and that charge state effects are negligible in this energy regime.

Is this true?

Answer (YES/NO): NO